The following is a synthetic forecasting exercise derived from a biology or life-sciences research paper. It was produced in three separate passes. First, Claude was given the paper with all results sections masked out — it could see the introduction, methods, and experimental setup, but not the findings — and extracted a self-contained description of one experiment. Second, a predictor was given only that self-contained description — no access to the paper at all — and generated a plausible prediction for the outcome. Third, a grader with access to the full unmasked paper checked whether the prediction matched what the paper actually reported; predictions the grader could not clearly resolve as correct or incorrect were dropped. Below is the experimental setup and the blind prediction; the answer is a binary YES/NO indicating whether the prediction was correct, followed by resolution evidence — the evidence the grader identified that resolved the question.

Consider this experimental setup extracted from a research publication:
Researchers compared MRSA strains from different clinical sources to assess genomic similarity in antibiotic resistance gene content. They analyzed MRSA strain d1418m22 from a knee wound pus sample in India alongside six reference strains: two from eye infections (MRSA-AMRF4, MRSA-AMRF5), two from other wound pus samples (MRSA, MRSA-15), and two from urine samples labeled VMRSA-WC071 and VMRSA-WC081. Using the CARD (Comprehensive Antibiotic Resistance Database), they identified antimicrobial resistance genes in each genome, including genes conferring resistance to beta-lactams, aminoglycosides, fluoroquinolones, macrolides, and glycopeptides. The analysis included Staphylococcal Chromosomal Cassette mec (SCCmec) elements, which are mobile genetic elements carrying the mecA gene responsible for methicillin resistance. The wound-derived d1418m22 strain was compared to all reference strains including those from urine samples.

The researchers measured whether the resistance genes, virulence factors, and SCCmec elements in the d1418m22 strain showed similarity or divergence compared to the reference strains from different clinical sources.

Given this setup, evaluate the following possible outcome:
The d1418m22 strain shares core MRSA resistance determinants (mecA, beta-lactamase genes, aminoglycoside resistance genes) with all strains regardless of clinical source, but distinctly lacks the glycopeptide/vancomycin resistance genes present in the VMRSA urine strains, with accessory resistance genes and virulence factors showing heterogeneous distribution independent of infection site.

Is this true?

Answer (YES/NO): NO